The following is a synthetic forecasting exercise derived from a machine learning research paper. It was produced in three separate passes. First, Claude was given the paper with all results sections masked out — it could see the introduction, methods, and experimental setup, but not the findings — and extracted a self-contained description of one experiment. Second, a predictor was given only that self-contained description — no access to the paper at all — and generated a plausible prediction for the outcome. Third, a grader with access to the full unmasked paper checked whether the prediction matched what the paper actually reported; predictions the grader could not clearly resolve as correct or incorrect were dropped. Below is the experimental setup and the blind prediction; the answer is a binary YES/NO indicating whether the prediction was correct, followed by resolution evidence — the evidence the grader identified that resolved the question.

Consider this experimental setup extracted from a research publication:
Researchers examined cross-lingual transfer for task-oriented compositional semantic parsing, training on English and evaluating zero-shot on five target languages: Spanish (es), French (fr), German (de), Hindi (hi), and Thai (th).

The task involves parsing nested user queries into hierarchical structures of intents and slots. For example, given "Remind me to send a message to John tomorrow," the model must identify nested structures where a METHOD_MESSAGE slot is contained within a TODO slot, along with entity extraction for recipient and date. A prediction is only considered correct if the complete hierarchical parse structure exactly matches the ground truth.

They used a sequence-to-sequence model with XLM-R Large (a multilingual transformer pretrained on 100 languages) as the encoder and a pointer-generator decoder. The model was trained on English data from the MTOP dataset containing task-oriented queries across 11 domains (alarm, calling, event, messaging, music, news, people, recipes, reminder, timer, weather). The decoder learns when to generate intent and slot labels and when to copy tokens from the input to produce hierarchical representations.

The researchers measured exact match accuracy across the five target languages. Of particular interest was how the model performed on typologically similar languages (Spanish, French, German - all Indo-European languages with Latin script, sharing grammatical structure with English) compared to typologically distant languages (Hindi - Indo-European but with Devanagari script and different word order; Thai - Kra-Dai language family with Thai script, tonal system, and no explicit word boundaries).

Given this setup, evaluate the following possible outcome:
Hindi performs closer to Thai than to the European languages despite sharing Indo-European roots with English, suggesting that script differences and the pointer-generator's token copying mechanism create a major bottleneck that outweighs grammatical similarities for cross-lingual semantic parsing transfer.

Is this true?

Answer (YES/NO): NO